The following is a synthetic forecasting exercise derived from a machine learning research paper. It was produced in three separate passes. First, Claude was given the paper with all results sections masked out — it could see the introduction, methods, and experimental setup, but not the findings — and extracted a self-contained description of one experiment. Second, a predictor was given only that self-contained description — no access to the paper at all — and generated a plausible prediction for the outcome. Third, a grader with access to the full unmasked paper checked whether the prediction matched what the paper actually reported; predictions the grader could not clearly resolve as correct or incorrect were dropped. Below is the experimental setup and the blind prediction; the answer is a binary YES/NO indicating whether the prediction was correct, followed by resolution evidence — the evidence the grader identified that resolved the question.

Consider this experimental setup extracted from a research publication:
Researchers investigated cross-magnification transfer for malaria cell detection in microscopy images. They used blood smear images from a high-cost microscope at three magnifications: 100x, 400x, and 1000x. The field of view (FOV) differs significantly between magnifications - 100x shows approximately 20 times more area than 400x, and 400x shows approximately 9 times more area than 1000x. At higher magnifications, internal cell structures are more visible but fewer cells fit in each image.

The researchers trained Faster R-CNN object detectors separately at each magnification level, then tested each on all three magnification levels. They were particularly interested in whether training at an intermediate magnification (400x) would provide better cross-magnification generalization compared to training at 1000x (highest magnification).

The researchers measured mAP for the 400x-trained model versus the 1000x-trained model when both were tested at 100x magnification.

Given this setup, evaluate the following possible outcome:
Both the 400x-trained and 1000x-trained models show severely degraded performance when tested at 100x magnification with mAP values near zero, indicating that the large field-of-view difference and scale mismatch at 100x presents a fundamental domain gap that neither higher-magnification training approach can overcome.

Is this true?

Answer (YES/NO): YES